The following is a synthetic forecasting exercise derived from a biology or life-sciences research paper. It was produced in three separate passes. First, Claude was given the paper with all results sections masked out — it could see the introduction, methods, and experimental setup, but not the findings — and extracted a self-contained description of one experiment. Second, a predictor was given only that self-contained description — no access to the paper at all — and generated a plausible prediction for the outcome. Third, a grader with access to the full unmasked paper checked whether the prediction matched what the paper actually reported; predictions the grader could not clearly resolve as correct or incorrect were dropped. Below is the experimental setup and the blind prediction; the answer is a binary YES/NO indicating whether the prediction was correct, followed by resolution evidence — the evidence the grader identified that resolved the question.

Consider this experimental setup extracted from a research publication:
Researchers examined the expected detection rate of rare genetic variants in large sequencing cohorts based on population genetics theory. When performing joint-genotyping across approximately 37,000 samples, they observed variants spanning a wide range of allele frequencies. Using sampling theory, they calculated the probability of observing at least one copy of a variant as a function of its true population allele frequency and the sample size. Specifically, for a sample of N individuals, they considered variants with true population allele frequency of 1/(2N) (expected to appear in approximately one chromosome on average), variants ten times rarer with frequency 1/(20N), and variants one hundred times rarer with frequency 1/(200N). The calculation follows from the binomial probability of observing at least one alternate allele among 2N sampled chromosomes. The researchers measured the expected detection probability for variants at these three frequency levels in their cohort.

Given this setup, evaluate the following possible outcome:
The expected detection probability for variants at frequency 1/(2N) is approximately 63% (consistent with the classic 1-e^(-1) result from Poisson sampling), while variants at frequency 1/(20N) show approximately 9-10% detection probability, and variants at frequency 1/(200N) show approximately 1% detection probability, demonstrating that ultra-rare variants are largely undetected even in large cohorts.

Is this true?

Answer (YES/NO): NO